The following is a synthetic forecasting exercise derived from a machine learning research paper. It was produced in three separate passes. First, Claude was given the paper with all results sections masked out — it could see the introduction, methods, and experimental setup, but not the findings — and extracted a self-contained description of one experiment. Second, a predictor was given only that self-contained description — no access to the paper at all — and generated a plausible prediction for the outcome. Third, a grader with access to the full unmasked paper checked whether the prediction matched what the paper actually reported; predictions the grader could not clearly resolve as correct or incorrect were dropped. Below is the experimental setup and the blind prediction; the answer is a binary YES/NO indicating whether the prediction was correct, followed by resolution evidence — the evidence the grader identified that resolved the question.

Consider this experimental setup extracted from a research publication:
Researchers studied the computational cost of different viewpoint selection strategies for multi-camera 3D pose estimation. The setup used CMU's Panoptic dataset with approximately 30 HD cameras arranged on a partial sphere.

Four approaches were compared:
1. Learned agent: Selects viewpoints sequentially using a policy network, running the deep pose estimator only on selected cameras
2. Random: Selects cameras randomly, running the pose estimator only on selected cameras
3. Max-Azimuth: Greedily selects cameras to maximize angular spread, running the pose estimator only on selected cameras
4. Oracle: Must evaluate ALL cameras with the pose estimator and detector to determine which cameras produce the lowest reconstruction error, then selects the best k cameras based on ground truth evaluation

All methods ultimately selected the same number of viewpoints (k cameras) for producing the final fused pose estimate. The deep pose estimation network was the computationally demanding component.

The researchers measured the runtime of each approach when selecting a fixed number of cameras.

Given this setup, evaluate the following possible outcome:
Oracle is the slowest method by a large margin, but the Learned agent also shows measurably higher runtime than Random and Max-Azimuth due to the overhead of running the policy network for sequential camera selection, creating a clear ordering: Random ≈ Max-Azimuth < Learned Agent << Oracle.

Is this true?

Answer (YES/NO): NO